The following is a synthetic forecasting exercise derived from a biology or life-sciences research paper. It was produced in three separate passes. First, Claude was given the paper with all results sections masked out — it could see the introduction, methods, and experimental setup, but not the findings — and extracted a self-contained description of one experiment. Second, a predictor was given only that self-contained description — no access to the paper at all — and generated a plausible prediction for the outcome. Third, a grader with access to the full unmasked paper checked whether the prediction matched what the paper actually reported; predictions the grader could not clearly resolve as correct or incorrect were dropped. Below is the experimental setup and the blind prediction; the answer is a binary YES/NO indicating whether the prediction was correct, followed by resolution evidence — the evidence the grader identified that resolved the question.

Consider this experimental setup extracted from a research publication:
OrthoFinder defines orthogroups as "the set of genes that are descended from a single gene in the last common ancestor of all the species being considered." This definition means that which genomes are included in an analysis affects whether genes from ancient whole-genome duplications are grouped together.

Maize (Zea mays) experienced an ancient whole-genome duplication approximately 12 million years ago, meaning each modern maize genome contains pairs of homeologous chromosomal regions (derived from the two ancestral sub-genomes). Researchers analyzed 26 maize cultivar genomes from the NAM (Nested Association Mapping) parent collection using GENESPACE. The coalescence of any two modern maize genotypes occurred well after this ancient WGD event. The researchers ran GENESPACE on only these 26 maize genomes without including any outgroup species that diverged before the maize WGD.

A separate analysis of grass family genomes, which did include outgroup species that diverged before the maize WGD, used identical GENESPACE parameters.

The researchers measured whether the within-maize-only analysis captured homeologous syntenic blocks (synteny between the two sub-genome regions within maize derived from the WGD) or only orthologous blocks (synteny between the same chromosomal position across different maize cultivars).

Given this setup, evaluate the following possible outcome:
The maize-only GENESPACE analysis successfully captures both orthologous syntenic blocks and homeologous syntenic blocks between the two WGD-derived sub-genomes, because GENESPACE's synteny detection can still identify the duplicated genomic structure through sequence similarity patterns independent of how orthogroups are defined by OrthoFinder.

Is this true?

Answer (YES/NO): NO